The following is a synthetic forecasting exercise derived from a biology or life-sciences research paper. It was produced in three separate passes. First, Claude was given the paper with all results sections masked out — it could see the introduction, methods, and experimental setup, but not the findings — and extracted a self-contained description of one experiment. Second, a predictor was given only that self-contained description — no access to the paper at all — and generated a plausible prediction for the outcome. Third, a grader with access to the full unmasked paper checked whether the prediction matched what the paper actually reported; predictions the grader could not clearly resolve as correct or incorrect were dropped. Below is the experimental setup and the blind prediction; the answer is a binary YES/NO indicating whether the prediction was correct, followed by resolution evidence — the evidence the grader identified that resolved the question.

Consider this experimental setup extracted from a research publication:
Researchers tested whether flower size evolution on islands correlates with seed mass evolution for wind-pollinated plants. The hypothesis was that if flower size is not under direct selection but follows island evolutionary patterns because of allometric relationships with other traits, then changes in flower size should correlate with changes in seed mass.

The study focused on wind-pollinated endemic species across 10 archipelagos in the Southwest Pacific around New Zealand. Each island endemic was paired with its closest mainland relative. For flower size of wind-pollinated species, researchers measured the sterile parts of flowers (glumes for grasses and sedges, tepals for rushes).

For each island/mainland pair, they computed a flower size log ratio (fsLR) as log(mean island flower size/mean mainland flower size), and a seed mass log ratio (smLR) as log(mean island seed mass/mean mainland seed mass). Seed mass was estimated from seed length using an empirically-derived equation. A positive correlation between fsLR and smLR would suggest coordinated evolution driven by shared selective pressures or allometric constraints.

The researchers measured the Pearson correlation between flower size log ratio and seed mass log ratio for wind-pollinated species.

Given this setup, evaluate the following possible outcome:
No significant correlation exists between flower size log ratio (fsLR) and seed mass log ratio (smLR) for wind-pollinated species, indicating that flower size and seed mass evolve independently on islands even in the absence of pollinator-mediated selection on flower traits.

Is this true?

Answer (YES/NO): YES